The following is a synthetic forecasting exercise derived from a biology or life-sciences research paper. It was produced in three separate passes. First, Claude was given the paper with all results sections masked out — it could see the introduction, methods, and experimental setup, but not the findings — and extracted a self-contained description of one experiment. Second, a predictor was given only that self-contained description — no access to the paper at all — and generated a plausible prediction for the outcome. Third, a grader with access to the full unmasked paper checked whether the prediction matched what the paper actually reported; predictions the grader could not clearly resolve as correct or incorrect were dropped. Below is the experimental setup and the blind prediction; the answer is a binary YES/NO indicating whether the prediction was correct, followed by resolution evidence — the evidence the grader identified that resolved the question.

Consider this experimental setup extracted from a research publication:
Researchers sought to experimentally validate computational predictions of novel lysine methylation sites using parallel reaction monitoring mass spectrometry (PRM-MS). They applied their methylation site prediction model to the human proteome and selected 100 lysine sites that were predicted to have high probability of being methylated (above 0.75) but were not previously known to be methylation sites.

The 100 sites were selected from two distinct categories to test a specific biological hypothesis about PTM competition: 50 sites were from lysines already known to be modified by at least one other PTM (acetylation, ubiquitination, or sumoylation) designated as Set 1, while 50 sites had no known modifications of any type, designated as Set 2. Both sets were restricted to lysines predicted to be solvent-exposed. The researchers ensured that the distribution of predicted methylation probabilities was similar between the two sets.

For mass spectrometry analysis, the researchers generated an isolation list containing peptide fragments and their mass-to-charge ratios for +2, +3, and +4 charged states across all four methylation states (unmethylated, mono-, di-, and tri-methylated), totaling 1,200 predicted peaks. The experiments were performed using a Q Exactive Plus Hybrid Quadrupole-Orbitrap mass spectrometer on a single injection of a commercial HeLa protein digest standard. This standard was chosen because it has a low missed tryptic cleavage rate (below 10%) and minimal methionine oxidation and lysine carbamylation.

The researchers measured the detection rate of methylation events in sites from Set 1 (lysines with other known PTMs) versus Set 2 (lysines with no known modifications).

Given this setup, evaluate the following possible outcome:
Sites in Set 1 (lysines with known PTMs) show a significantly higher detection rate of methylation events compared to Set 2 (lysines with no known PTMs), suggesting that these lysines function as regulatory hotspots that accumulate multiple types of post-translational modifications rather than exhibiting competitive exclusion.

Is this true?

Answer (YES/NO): NO